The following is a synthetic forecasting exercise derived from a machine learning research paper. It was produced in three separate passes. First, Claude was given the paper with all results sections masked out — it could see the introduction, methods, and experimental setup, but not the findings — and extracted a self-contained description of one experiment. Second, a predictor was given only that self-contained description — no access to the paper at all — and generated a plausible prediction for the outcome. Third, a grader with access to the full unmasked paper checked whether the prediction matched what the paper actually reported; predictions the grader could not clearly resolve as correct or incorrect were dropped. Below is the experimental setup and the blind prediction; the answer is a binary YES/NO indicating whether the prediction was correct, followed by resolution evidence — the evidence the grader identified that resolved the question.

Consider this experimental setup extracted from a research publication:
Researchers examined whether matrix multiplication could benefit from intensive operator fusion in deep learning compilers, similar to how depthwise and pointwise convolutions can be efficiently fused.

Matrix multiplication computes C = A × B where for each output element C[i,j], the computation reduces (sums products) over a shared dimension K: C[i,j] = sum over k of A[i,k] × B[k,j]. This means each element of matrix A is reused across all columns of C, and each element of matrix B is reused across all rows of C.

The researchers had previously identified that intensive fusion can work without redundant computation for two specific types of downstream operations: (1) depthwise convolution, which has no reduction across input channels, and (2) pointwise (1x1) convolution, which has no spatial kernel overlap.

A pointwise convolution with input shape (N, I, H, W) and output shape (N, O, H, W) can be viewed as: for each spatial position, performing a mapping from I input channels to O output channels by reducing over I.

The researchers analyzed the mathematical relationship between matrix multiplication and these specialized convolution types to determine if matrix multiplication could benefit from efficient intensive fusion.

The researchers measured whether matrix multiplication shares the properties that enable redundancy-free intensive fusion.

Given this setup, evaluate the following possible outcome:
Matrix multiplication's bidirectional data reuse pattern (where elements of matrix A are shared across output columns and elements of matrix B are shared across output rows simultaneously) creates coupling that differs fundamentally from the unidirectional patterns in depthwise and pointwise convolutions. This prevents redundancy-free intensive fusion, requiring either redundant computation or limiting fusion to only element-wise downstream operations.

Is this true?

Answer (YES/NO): NO